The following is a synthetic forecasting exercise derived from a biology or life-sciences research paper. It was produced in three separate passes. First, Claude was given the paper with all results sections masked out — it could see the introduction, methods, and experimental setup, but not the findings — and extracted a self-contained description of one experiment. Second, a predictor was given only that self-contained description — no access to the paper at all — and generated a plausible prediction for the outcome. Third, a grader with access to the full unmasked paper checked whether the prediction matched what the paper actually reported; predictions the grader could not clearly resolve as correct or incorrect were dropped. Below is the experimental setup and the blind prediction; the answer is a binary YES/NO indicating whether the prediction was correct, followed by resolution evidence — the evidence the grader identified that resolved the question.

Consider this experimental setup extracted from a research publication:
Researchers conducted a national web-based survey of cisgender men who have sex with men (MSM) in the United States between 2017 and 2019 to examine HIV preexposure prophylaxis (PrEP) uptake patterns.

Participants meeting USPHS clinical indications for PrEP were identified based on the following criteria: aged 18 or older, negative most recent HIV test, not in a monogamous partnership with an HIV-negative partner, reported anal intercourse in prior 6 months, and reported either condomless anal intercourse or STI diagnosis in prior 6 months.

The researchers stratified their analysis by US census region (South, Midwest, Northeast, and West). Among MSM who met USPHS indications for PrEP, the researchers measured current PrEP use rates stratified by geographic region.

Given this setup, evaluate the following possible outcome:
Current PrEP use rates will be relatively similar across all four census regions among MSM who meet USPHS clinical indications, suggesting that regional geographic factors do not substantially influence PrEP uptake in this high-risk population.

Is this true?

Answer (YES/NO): NO